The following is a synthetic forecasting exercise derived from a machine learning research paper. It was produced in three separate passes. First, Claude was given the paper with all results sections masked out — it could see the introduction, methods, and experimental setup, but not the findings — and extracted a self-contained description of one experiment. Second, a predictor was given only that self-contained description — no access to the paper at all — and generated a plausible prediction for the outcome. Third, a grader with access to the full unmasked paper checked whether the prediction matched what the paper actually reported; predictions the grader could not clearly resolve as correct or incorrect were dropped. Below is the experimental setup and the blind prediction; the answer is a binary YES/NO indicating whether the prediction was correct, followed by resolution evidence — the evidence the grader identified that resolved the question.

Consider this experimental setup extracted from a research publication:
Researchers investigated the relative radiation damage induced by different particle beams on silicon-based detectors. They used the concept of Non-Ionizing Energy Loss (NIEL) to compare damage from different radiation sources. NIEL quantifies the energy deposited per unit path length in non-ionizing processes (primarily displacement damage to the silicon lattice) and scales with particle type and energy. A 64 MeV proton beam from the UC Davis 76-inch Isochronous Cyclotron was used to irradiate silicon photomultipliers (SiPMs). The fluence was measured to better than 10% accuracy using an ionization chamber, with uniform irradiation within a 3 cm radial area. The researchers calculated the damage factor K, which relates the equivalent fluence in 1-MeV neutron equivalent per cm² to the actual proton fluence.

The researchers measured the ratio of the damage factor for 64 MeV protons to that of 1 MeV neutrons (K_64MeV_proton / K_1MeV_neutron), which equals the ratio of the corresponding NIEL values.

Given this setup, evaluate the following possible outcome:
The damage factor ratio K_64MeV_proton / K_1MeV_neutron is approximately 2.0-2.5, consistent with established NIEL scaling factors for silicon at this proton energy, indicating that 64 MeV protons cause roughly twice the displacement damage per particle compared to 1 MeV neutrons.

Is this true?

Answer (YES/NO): NO